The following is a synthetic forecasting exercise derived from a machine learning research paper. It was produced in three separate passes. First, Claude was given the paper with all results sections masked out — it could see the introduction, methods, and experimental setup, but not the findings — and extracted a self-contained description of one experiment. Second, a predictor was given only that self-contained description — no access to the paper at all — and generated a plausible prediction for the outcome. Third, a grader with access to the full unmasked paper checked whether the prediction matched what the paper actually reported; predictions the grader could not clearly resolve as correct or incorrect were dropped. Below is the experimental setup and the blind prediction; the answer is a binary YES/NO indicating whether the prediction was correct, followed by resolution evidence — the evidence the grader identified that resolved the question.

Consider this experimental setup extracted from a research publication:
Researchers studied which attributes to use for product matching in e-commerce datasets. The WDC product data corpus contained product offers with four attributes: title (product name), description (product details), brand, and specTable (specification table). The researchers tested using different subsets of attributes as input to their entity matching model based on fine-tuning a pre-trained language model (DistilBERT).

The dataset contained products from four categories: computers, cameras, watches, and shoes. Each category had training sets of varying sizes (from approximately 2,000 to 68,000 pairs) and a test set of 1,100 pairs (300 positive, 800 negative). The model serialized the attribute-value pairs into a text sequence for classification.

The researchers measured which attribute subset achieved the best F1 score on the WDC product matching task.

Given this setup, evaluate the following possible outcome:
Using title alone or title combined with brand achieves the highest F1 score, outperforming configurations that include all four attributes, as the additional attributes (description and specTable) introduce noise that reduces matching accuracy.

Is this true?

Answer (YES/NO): NO